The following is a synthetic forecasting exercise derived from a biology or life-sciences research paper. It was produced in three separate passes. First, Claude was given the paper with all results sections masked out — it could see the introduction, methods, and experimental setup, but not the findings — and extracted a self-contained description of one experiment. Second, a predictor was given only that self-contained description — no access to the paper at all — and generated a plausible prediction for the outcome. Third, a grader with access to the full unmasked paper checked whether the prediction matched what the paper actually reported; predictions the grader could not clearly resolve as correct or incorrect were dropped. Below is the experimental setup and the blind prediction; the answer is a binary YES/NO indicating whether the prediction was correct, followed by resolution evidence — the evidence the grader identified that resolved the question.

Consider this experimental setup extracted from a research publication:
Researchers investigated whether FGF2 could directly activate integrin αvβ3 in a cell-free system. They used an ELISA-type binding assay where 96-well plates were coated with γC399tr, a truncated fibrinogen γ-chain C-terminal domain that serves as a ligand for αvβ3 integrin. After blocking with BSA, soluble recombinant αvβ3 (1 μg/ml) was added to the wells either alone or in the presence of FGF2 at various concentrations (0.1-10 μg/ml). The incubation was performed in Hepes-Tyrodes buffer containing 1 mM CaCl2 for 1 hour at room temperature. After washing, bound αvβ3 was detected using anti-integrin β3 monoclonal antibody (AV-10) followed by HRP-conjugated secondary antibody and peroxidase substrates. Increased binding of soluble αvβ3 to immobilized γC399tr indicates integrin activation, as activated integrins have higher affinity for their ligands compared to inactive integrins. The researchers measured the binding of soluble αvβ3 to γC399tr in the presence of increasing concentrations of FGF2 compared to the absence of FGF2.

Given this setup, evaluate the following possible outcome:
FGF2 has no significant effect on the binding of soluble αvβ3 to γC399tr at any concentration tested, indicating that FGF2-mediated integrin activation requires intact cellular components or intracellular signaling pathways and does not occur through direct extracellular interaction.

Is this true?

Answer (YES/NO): NO